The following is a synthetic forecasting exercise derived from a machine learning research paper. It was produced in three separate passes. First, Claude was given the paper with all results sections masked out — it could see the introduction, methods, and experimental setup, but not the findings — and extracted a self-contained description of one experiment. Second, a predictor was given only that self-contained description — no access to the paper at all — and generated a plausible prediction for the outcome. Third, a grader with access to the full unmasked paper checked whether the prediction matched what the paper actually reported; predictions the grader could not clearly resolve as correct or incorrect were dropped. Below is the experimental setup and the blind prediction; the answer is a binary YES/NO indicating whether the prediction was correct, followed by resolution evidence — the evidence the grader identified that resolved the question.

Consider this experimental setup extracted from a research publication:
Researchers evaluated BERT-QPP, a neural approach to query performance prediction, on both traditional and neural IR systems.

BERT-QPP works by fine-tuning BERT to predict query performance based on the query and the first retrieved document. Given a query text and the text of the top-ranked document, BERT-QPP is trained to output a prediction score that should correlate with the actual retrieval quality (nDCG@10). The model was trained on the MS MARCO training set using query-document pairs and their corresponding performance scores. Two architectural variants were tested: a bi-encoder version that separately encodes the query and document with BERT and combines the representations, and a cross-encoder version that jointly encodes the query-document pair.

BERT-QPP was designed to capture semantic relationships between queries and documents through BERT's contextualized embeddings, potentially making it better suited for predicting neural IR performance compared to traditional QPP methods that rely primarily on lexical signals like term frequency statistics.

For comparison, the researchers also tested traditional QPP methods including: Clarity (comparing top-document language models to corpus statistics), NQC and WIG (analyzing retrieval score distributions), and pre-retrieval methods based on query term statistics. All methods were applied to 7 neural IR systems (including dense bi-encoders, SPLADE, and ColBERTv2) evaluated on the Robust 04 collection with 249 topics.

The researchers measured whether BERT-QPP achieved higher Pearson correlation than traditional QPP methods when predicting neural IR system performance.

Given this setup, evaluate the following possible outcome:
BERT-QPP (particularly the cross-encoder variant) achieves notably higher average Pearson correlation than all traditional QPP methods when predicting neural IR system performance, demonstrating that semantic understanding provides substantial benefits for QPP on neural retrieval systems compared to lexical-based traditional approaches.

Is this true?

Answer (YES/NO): NO